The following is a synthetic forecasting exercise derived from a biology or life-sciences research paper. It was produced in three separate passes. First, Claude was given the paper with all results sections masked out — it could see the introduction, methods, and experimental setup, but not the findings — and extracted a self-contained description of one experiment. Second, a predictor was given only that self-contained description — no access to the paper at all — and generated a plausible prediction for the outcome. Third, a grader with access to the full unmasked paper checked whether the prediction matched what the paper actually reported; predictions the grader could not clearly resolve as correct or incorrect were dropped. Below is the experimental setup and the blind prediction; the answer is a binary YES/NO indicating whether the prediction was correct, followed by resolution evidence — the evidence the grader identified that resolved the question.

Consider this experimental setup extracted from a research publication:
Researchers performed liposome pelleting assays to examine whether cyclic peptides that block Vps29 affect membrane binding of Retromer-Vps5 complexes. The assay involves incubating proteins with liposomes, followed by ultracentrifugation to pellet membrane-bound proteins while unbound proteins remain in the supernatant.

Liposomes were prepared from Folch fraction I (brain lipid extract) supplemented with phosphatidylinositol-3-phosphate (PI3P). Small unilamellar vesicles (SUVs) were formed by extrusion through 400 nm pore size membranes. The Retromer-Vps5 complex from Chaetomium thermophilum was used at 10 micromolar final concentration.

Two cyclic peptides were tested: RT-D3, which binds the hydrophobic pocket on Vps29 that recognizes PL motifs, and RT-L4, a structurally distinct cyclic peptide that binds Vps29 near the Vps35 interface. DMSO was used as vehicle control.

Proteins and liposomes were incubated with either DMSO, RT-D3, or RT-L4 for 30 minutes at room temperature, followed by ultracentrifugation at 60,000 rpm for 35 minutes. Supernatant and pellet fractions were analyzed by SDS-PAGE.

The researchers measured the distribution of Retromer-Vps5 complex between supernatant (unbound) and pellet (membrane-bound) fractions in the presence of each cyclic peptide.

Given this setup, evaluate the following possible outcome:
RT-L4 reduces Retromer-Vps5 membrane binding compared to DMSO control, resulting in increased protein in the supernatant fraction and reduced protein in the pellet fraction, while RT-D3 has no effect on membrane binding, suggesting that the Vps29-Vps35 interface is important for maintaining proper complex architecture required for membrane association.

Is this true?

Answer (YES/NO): NO